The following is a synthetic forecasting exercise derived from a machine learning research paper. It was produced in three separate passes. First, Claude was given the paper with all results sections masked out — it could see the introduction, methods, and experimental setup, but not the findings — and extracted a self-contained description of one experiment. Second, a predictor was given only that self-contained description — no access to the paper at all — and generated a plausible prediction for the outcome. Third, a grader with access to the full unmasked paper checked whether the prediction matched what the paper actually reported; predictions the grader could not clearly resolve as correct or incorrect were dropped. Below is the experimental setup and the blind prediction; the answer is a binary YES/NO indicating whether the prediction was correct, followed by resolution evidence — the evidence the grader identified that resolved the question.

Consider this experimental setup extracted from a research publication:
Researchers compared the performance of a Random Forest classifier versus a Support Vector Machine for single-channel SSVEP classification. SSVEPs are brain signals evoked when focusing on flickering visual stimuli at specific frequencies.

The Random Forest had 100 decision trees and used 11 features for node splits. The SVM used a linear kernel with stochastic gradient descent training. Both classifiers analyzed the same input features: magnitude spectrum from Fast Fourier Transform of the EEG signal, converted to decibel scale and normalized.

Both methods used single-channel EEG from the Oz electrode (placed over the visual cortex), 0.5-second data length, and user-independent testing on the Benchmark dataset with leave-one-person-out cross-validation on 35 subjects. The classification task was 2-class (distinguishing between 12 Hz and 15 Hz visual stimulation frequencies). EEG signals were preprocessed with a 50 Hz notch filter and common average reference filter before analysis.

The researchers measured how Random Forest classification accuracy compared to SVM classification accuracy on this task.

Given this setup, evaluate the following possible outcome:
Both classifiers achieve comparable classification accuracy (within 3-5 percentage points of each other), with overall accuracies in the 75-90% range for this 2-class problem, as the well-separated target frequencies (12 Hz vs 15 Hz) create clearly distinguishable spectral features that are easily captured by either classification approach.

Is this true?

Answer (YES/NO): NO